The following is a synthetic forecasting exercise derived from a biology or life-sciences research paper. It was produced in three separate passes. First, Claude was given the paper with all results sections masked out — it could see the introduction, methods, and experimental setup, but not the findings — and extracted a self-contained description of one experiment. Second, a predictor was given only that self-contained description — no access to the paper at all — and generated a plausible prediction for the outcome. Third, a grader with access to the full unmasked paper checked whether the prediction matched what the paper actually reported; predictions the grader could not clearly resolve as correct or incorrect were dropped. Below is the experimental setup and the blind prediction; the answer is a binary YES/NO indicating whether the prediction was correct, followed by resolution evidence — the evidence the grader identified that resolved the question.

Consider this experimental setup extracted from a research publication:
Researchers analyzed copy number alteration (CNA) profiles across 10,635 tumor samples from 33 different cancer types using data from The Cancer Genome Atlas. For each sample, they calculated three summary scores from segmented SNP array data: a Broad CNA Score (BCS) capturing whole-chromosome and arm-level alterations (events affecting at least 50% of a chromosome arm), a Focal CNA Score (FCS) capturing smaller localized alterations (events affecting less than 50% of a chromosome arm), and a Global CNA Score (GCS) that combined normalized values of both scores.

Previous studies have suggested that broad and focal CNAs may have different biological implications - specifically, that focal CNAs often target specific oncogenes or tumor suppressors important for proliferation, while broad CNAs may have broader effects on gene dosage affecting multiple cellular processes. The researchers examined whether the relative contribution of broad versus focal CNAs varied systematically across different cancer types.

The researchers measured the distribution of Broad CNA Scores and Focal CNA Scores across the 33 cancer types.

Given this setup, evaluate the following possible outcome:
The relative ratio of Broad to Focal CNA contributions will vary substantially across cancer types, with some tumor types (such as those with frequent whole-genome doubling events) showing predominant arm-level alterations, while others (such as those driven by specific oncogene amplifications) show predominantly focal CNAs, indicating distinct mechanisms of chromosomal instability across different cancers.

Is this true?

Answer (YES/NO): YES